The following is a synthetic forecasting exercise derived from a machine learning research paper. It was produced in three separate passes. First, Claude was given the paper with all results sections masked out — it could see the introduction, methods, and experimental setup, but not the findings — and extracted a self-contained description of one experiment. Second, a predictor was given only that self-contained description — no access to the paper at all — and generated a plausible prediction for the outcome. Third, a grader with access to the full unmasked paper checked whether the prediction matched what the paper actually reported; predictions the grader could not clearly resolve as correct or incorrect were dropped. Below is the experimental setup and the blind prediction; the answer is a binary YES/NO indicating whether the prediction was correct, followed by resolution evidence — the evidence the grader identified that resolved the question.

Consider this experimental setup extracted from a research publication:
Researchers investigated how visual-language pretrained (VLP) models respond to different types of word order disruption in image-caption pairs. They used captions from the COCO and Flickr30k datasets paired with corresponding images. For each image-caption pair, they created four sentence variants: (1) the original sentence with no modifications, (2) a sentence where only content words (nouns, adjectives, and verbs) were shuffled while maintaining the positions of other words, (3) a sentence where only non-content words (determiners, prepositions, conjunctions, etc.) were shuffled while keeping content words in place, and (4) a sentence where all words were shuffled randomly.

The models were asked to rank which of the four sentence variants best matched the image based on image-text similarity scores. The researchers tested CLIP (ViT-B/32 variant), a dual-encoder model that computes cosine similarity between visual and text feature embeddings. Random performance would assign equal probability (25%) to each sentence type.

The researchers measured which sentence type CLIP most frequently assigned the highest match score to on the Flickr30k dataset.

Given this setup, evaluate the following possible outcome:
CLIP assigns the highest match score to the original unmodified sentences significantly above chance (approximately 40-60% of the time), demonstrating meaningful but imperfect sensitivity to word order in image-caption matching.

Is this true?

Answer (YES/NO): NO